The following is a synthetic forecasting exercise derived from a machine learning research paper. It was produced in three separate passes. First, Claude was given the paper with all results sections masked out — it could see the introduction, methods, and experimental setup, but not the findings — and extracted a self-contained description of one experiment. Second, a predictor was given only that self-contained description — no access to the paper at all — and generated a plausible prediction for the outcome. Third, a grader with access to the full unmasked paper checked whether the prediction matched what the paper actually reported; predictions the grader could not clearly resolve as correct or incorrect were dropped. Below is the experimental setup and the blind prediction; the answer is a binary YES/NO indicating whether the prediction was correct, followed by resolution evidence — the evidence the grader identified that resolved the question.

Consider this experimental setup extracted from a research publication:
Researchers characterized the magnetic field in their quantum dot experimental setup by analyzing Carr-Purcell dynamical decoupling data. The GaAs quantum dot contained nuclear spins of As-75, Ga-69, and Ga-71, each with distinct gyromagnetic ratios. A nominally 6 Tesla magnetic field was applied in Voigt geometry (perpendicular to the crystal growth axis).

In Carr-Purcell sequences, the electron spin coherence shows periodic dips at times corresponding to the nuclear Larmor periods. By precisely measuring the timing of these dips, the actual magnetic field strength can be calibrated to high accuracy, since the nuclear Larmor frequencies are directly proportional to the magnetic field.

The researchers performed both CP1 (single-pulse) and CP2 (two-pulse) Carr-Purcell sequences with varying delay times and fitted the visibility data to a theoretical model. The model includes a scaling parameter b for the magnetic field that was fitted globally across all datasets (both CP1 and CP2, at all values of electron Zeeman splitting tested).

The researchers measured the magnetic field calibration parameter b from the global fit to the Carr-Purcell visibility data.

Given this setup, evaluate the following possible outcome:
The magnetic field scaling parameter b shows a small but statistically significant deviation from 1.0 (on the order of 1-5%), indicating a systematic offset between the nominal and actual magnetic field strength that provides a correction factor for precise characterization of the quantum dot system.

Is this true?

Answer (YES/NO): YES